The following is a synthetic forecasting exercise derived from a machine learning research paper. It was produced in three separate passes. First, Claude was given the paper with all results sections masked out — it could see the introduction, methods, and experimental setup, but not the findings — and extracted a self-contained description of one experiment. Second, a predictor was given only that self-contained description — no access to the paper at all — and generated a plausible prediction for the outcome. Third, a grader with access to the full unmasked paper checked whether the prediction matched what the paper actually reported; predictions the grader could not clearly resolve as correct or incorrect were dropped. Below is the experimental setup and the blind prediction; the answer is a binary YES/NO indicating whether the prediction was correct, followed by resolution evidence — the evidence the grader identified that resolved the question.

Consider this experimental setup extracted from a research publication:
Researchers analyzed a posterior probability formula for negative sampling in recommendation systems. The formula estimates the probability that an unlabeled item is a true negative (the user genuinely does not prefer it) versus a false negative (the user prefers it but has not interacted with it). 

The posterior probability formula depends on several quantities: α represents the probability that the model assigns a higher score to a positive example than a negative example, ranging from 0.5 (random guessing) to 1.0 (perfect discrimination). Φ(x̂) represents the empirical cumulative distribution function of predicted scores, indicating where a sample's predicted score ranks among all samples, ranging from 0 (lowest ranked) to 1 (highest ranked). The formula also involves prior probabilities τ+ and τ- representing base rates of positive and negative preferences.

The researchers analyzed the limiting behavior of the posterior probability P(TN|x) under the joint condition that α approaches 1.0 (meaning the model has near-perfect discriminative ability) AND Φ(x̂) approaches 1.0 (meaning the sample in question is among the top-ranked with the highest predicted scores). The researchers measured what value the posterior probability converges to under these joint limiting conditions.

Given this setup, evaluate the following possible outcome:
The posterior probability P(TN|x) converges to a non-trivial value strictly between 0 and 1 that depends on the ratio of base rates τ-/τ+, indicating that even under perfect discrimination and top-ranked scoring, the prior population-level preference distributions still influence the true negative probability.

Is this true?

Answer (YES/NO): NO